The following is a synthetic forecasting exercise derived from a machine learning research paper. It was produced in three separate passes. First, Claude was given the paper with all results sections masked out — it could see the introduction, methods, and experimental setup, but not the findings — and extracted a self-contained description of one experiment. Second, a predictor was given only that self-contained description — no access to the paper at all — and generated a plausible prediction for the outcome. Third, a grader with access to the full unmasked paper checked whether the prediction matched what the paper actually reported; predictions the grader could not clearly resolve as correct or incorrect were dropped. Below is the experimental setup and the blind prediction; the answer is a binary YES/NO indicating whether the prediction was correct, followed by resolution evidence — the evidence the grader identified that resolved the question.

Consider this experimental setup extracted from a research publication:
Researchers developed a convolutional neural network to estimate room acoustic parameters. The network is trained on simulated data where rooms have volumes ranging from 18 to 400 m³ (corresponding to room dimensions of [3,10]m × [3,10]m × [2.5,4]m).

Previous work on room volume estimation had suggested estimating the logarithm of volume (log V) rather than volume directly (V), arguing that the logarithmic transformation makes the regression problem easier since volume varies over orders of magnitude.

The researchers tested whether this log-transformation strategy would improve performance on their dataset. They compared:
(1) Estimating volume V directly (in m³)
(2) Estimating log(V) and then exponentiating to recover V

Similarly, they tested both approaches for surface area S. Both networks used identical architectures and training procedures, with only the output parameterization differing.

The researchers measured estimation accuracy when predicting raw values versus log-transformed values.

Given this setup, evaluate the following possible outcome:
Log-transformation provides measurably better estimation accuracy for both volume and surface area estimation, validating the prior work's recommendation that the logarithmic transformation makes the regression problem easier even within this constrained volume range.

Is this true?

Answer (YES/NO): NO